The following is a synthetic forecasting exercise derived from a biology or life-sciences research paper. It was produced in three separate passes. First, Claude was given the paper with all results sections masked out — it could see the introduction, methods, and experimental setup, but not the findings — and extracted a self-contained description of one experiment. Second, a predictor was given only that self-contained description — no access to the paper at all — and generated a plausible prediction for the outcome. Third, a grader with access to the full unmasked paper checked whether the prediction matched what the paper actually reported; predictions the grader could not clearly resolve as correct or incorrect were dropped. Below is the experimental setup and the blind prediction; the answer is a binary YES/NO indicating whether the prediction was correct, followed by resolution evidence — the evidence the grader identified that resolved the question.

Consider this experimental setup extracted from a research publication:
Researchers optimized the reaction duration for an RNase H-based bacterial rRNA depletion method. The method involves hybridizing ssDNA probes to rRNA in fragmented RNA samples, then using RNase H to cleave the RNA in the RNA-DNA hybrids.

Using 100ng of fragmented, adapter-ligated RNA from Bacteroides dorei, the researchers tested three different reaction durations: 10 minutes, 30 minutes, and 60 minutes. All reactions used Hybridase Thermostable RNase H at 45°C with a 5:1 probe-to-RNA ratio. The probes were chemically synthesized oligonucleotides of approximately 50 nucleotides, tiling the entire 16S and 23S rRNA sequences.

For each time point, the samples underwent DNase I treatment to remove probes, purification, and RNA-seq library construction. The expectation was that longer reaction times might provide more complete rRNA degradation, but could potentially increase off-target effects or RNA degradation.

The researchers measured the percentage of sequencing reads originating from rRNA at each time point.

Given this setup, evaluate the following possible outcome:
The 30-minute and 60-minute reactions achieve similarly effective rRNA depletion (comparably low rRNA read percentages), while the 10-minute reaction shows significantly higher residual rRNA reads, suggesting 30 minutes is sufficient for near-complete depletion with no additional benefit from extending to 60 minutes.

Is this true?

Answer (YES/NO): NO